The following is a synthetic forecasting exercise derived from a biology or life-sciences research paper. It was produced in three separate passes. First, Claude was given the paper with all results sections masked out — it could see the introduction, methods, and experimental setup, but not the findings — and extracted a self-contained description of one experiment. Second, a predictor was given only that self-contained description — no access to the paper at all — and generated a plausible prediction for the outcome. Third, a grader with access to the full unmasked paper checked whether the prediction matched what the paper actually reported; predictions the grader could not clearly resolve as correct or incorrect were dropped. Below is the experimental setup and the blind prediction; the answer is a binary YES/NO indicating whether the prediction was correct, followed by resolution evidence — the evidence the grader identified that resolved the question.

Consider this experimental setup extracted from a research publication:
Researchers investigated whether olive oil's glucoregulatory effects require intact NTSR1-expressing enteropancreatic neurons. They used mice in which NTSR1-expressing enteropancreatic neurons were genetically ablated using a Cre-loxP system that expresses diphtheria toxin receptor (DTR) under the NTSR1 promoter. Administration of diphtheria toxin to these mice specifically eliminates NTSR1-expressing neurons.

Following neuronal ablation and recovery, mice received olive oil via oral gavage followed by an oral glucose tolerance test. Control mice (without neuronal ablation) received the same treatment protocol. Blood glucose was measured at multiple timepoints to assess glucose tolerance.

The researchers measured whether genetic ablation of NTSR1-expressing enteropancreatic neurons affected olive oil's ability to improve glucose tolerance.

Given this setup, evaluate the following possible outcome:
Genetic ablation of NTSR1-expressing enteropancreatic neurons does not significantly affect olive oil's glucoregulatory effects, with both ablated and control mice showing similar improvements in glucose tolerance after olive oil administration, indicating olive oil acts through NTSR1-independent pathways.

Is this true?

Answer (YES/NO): NO